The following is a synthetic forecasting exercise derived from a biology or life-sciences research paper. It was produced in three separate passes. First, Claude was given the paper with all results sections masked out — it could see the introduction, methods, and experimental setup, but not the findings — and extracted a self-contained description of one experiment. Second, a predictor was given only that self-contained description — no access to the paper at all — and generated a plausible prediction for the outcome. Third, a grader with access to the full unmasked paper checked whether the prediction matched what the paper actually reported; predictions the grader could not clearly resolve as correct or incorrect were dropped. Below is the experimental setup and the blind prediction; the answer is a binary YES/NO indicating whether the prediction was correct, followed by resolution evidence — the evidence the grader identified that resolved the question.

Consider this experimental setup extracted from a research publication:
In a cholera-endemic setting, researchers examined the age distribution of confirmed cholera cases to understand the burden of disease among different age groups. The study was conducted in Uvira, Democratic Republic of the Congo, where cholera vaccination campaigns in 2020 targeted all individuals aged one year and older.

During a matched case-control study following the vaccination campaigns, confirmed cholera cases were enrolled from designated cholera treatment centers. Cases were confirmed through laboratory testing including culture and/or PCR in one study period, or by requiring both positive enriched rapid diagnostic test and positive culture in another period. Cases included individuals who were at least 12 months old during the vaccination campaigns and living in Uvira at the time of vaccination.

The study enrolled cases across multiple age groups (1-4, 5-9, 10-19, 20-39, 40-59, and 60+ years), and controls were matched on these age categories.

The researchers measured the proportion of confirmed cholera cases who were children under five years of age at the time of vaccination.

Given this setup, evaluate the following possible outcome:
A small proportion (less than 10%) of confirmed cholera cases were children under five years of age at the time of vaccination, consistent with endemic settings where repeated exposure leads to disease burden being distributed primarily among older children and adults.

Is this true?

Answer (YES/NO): NO